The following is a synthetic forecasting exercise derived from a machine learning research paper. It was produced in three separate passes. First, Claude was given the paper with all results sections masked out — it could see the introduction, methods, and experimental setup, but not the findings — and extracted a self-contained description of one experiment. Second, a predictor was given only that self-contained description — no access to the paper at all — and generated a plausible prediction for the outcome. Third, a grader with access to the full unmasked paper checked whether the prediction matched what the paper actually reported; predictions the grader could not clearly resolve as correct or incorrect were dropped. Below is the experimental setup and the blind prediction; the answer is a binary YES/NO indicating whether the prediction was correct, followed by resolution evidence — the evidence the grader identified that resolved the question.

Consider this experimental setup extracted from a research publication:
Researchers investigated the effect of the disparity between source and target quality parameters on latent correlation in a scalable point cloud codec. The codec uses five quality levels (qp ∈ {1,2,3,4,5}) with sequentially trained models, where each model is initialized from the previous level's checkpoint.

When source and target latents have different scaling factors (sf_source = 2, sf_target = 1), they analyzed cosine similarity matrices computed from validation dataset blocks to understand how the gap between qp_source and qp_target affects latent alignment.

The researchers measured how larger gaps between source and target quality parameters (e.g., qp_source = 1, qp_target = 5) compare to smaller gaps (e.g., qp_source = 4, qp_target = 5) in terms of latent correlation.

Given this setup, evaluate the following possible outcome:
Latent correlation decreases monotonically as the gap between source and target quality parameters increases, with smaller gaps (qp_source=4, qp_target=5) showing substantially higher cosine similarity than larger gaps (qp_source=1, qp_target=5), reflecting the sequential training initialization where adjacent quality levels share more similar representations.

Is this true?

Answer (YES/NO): YES